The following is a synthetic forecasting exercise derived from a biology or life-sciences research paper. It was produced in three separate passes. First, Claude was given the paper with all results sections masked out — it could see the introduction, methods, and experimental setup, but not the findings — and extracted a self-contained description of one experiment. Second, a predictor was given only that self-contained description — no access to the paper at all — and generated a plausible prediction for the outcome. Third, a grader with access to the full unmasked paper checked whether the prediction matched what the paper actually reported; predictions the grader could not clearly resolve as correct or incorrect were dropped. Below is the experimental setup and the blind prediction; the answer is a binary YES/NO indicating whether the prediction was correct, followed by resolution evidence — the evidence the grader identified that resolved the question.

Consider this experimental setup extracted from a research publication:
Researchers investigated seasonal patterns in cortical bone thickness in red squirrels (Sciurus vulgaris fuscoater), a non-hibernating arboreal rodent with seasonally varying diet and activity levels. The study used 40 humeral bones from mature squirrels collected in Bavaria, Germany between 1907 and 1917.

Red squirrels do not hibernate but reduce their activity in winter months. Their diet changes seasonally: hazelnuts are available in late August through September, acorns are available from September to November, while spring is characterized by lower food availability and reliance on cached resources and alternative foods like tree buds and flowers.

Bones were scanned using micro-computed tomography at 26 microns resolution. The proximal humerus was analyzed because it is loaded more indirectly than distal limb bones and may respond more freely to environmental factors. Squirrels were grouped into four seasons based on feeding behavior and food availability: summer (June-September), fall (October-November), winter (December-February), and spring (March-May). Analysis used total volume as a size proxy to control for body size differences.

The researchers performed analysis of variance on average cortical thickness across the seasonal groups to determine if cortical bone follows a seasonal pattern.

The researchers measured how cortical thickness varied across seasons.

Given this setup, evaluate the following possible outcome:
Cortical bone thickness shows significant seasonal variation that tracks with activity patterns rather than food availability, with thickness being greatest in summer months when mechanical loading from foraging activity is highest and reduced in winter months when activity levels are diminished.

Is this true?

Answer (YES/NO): NO